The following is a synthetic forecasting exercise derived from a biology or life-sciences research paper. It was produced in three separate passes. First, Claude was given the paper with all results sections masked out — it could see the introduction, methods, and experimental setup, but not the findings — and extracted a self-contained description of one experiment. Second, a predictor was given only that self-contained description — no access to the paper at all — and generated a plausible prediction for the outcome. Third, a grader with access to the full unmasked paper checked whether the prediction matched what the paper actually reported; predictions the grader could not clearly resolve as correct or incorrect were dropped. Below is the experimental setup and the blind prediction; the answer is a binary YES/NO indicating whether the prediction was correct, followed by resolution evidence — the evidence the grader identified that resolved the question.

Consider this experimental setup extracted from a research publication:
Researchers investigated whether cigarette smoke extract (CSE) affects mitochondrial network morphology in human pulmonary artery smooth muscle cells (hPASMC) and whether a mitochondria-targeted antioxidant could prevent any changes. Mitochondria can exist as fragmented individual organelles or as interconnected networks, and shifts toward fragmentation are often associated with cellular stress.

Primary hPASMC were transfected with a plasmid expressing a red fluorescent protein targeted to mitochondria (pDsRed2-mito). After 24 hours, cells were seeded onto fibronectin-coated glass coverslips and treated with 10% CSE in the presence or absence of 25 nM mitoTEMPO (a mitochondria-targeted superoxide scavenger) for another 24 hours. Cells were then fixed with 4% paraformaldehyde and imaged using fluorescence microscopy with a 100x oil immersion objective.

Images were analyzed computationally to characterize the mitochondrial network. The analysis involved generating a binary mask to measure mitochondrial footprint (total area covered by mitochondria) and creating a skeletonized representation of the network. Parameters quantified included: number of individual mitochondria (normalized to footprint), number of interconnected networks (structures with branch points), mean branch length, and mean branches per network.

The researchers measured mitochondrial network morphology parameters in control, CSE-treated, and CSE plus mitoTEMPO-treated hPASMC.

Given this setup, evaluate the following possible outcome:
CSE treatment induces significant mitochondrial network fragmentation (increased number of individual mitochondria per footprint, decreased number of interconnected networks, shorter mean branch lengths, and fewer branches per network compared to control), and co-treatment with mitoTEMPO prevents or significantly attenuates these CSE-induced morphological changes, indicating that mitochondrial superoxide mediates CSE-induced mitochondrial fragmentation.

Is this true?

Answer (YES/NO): NO